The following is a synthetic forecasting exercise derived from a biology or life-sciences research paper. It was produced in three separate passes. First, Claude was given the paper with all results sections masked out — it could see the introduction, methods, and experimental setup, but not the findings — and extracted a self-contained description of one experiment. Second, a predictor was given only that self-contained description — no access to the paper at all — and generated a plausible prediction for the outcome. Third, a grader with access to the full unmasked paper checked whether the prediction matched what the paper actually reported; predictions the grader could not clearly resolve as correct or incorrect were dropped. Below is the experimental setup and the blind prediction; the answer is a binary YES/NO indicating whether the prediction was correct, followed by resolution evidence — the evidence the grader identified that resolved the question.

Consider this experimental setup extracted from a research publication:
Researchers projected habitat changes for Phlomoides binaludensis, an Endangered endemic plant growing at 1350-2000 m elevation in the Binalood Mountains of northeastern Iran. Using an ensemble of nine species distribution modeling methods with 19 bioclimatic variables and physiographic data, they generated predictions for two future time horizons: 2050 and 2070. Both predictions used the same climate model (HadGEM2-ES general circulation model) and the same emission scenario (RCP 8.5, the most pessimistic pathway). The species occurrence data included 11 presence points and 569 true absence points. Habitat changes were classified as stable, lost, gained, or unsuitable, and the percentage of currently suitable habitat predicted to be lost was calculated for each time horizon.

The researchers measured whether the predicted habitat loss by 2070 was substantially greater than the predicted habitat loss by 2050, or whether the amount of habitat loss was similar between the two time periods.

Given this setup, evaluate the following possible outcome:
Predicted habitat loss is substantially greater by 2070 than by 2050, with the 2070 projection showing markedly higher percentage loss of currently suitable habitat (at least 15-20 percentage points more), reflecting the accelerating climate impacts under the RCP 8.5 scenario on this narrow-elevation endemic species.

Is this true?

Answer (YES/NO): NO